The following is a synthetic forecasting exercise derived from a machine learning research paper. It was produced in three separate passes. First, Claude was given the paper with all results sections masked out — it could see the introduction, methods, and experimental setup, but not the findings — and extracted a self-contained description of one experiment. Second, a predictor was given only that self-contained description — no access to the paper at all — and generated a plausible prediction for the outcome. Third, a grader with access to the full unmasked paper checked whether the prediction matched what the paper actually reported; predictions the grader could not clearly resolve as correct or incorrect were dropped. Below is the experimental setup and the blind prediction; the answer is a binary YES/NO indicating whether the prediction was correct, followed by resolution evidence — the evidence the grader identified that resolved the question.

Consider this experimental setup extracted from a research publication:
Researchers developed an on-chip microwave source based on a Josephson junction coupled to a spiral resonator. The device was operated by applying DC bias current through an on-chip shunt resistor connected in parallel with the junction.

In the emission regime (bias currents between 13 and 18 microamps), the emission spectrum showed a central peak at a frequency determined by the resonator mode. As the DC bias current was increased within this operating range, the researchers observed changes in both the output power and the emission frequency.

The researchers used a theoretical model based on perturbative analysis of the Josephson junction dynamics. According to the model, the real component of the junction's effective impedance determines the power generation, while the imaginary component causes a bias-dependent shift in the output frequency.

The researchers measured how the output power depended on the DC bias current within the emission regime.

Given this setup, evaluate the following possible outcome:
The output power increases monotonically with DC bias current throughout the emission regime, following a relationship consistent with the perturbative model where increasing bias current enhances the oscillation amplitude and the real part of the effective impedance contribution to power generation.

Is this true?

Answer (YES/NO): YES